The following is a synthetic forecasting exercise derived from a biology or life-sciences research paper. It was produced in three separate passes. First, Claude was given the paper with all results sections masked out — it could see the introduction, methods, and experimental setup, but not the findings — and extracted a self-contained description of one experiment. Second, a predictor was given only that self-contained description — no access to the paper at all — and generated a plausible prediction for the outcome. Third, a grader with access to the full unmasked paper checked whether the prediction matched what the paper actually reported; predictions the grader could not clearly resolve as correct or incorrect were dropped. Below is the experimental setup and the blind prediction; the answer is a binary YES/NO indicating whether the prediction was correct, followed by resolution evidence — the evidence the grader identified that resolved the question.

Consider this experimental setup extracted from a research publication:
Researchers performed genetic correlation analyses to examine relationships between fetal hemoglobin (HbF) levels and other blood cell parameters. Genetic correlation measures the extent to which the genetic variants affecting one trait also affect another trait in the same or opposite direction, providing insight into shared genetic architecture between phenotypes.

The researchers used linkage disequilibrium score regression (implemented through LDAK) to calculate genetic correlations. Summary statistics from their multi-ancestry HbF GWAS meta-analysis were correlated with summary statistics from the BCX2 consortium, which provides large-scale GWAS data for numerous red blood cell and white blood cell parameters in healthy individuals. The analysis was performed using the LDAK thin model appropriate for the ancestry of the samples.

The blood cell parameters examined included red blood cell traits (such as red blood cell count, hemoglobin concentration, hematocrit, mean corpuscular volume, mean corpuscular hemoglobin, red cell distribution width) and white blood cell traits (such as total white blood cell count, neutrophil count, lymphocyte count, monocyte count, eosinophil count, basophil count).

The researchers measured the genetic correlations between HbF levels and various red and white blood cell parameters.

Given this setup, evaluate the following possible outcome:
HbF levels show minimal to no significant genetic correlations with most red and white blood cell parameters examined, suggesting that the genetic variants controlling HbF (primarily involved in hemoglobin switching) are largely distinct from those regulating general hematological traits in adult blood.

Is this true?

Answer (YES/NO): NO